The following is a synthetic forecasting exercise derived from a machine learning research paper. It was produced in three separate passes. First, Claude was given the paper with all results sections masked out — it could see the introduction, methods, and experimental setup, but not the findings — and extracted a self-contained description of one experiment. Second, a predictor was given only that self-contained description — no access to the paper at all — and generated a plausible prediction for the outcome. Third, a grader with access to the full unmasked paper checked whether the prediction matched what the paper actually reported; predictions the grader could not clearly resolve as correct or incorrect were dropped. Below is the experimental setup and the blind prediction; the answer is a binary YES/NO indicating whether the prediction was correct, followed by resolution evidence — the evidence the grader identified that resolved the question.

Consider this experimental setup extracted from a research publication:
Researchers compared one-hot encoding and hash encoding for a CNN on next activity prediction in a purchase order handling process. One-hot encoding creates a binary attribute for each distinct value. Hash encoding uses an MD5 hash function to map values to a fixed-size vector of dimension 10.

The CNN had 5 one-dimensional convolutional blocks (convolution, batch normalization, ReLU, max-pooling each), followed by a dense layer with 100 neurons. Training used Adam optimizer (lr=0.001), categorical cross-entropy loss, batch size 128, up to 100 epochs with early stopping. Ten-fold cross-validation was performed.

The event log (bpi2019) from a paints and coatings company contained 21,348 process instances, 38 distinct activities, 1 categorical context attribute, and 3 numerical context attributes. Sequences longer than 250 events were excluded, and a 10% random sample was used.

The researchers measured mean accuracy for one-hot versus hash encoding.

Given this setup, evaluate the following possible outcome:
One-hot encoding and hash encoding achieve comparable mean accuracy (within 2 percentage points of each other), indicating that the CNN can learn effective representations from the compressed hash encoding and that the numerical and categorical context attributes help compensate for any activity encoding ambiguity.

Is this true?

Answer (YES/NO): YES